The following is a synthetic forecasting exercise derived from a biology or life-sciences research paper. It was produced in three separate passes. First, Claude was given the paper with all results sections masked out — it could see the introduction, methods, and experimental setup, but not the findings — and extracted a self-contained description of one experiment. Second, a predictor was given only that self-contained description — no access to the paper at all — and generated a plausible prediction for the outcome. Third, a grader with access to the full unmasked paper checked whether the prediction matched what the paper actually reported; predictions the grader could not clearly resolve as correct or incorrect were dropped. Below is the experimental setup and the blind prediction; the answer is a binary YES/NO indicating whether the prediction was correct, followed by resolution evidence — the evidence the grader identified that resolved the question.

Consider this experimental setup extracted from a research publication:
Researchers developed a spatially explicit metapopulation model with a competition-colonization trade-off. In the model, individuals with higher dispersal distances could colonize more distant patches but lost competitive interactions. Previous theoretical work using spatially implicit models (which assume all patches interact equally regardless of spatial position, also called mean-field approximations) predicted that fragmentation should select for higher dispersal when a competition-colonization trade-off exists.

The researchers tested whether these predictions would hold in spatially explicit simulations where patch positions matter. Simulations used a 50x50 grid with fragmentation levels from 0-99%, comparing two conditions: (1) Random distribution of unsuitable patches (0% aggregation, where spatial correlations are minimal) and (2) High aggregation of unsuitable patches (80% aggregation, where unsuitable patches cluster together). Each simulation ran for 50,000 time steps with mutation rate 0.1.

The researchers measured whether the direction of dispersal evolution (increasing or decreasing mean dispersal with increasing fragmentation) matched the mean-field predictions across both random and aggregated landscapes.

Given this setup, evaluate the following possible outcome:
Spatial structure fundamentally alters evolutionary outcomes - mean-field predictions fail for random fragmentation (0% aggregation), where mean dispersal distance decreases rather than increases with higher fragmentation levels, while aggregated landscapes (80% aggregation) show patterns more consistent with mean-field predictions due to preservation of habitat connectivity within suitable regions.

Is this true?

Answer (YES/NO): NO